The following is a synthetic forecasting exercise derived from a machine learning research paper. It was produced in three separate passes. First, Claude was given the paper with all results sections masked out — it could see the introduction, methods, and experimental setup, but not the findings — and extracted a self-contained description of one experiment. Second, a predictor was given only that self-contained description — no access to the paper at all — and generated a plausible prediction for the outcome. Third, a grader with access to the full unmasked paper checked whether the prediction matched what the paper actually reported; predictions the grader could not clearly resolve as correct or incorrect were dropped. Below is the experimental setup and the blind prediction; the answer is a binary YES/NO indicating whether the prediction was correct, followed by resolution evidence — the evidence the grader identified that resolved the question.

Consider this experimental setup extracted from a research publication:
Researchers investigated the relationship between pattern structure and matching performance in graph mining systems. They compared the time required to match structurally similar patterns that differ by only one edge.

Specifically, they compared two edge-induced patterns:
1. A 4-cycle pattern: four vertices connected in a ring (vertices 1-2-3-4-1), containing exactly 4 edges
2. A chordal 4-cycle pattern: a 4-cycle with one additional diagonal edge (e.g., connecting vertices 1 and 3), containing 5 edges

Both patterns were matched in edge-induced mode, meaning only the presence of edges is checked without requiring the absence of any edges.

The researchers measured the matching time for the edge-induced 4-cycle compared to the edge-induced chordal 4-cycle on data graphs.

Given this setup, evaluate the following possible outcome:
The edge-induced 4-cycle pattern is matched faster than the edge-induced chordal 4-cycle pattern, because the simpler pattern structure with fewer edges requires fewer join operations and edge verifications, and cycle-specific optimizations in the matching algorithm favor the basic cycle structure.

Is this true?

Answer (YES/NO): NO